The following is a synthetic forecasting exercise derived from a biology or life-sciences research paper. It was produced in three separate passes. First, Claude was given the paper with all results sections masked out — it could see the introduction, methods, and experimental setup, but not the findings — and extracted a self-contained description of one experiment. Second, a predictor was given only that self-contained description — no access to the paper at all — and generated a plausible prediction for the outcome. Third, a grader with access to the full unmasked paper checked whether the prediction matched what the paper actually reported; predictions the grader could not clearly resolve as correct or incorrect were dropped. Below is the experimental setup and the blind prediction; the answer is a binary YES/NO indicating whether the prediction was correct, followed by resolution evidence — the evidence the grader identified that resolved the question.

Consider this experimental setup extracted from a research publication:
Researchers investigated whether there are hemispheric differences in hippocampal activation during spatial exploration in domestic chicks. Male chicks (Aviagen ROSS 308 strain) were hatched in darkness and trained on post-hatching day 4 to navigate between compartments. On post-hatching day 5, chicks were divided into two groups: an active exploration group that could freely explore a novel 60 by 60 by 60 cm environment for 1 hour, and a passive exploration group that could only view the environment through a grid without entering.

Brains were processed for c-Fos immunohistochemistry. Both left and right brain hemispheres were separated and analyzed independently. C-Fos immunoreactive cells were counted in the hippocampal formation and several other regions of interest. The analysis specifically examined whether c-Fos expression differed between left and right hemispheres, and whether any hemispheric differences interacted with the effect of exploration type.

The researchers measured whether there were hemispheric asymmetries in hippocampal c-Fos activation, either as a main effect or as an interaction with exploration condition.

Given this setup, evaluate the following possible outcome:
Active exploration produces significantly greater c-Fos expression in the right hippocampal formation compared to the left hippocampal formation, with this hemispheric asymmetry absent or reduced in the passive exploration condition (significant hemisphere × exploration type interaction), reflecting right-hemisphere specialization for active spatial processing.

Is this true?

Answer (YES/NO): NO